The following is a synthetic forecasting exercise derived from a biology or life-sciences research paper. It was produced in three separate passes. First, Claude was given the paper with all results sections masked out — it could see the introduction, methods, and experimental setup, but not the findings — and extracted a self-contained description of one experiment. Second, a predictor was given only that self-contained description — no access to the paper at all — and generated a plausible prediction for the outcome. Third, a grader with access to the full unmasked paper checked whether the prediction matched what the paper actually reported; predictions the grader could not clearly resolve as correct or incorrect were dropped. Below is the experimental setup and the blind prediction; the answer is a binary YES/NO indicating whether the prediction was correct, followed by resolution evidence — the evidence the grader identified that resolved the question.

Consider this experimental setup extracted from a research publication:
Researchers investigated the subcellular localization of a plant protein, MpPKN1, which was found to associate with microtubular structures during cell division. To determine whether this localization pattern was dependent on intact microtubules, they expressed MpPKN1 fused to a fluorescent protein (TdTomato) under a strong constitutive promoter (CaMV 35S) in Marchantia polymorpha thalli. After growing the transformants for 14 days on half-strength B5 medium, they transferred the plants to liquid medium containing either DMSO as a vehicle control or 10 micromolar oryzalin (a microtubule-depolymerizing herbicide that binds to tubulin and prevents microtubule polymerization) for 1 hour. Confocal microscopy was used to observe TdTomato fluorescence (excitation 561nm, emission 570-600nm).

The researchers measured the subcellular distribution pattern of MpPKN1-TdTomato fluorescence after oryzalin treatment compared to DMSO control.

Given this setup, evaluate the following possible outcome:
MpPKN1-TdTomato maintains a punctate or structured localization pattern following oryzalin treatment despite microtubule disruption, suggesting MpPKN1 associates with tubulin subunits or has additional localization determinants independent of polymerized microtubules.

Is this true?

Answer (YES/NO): NO